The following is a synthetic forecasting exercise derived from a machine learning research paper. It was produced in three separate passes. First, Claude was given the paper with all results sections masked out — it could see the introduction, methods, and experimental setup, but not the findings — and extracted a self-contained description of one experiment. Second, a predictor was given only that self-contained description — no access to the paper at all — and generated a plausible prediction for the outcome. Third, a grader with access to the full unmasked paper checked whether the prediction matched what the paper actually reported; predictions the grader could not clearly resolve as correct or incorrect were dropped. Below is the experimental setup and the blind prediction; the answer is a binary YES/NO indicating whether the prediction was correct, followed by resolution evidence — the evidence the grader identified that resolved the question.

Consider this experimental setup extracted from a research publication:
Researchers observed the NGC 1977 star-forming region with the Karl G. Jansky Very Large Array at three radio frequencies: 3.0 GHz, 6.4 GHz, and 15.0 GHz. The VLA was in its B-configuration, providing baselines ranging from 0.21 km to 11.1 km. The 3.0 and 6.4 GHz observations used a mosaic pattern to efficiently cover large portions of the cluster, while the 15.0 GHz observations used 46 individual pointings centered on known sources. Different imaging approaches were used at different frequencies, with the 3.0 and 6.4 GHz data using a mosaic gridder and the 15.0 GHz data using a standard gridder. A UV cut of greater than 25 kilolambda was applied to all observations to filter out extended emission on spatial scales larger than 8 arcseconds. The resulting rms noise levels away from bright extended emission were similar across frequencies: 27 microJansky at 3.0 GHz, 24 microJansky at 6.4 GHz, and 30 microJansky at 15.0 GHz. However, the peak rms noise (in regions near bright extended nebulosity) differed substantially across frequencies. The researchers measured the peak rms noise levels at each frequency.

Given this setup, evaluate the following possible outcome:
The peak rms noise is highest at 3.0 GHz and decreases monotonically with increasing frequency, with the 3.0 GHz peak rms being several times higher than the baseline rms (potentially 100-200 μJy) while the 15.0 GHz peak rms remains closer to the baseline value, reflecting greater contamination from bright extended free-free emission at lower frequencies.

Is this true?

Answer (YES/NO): NO